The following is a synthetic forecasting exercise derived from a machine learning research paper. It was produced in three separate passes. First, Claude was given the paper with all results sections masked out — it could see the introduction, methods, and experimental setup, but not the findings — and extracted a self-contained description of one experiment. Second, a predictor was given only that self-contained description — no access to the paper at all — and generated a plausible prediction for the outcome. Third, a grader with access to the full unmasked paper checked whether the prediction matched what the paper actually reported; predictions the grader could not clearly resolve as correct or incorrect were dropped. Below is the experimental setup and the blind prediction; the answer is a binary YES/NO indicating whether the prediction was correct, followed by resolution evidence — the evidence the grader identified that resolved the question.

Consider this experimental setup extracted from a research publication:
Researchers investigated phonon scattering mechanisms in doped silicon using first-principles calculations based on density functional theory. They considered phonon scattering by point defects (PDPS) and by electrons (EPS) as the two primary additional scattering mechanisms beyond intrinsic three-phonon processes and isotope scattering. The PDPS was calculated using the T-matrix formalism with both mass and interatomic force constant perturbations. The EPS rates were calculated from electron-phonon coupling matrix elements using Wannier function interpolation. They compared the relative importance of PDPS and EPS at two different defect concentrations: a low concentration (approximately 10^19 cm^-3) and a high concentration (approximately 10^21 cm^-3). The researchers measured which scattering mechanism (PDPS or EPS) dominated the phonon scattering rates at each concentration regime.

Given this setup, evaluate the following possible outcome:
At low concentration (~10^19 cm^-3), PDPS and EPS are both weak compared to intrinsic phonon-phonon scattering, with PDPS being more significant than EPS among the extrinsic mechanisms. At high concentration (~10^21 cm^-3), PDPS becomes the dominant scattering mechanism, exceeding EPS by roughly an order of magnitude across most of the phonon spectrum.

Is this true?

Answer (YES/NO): NO